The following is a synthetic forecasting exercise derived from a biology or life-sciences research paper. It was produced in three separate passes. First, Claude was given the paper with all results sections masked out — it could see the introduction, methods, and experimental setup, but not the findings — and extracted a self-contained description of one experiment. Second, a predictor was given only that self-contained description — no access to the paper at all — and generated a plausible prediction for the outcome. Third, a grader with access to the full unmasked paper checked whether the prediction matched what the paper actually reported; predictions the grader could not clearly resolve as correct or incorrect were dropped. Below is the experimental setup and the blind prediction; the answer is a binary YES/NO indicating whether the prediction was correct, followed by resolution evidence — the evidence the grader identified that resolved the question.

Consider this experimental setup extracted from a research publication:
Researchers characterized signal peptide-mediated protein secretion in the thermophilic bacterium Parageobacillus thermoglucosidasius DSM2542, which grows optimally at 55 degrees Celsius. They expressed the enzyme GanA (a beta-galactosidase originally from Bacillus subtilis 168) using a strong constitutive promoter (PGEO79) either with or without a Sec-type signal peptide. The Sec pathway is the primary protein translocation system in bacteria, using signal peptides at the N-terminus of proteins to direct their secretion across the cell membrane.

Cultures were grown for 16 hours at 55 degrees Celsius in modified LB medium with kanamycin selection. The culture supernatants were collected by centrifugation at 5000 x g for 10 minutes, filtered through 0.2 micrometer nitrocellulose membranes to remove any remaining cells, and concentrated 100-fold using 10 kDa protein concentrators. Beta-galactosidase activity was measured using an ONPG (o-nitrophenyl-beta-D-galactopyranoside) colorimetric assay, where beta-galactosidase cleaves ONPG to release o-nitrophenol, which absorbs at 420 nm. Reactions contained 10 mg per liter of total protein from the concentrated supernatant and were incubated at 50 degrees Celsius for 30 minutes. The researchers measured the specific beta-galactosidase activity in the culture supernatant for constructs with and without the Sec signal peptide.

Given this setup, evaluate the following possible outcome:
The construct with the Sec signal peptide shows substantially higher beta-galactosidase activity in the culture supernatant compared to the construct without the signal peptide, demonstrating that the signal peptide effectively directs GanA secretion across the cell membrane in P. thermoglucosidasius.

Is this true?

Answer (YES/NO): NO